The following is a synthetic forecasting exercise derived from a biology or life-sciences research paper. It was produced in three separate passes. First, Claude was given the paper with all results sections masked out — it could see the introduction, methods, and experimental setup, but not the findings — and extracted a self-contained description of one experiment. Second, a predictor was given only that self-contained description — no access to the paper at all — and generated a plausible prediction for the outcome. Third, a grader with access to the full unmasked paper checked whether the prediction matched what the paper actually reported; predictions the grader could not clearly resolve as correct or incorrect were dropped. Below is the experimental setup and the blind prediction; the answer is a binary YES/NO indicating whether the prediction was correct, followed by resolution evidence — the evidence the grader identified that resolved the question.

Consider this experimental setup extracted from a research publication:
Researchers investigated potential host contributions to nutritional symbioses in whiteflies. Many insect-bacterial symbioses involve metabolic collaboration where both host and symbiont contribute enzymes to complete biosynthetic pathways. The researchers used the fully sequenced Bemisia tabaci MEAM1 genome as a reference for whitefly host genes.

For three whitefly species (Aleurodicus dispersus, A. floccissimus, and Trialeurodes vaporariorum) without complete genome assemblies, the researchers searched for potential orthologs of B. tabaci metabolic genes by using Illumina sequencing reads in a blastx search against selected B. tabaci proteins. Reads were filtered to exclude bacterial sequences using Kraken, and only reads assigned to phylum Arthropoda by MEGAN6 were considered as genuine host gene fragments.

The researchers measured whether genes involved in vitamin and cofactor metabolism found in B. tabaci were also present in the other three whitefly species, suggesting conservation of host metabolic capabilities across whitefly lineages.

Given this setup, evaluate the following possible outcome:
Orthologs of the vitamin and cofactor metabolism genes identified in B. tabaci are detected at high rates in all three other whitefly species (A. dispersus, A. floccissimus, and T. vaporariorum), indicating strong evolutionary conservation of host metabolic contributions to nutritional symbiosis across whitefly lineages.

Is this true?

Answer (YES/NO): NO